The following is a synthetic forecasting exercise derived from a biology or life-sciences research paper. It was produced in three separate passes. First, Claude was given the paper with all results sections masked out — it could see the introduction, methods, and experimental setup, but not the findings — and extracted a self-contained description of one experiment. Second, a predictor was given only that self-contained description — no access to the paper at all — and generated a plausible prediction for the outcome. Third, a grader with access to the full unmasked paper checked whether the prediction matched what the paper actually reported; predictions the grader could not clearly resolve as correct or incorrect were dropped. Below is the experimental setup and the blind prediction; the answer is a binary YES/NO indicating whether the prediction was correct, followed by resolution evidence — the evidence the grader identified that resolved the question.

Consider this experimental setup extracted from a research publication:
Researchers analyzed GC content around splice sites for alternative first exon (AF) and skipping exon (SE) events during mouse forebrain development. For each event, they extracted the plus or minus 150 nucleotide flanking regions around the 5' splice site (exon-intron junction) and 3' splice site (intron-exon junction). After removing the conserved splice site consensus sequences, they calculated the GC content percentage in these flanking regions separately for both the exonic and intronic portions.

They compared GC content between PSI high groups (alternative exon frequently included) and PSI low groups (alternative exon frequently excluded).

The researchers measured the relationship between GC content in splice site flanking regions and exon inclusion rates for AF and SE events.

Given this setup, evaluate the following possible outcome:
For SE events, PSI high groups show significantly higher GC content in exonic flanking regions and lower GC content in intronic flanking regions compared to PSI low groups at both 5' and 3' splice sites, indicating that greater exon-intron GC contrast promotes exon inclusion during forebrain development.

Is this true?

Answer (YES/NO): NO